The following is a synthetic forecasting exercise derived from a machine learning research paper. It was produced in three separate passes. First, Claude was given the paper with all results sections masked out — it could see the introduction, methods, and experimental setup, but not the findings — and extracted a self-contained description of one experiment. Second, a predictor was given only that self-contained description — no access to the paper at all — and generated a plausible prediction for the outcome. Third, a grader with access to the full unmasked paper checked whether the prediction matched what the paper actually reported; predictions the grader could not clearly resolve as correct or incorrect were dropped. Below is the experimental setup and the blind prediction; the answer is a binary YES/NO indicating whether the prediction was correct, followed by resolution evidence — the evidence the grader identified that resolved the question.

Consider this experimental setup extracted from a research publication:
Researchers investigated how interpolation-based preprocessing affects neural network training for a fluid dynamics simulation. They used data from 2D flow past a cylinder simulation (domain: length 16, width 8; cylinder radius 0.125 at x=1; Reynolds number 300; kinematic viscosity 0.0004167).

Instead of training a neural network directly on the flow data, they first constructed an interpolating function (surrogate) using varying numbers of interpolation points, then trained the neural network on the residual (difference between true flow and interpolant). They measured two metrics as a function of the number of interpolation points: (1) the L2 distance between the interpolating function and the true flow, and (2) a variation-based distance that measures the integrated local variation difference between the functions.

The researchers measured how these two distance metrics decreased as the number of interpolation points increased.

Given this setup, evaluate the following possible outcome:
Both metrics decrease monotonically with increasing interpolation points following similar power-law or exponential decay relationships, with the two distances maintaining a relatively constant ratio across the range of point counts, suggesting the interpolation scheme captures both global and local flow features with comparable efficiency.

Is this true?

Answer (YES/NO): NO